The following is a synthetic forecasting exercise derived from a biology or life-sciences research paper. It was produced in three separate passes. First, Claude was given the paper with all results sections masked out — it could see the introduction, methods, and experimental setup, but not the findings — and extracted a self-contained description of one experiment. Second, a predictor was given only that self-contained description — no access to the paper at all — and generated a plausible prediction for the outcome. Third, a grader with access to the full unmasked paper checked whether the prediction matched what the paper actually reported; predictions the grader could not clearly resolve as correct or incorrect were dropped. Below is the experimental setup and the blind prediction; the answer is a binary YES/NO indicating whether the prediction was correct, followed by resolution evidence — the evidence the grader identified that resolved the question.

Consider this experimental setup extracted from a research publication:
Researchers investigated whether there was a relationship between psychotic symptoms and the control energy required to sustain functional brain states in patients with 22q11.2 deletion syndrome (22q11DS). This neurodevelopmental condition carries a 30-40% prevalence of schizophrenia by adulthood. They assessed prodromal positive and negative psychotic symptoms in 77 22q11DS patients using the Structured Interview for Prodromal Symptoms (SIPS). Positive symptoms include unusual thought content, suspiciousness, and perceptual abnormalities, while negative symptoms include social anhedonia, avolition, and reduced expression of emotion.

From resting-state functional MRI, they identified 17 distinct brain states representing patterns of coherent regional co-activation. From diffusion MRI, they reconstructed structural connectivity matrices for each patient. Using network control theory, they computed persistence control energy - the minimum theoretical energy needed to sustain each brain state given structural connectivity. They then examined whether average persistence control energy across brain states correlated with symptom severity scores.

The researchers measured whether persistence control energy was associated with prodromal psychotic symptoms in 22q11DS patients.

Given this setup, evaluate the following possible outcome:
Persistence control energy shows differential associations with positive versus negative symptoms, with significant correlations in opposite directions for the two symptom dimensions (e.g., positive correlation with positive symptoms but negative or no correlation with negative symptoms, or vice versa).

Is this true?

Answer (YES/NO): NO